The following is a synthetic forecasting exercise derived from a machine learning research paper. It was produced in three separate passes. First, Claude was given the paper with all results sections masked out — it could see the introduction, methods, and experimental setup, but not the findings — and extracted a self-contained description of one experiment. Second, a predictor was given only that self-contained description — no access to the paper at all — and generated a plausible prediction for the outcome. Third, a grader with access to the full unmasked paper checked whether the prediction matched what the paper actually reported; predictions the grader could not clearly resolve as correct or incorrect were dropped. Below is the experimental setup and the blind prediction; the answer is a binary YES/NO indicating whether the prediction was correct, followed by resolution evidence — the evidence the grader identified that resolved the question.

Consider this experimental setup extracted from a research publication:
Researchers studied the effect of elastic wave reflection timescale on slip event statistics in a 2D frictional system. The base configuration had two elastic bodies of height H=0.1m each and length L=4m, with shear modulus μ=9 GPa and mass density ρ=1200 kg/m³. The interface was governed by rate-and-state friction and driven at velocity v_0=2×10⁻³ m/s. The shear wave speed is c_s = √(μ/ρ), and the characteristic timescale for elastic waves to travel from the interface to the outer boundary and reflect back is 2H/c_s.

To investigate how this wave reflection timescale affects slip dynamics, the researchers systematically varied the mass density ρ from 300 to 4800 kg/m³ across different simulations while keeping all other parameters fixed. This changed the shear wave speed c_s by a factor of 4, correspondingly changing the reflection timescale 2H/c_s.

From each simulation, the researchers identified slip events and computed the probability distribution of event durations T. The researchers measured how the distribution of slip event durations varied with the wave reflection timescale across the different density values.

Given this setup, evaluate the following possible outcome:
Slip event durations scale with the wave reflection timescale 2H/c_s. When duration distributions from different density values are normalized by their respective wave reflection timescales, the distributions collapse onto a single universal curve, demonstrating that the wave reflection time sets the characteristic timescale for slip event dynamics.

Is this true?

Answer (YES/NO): NO